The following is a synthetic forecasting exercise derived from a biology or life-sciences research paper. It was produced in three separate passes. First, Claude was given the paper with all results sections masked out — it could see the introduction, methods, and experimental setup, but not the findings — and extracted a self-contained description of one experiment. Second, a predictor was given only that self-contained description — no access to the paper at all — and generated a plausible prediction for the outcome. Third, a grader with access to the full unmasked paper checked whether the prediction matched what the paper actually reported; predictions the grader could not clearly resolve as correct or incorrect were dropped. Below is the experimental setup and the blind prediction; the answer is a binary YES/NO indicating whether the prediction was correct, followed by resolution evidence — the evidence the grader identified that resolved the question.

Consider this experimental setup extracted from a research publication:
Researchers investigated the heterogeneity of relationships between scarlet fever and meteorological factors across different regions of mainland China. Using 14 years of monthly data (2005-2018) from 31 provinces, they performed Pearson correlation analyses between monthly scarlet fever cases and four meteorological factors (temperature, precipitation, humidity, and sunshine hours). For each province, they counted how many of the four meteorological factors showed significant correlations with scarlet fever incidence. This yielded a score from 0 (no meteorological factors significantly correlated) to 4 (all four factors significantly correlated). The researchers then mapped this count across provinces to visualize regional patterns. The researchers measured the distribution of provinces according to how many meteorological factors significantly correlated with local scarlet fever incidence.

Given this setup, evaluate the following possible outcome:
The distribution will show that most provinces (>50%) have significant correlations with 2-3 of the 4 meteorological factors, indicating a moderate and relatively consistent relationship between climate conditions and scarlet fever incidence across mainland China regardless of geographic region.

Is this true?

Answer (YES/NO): NO